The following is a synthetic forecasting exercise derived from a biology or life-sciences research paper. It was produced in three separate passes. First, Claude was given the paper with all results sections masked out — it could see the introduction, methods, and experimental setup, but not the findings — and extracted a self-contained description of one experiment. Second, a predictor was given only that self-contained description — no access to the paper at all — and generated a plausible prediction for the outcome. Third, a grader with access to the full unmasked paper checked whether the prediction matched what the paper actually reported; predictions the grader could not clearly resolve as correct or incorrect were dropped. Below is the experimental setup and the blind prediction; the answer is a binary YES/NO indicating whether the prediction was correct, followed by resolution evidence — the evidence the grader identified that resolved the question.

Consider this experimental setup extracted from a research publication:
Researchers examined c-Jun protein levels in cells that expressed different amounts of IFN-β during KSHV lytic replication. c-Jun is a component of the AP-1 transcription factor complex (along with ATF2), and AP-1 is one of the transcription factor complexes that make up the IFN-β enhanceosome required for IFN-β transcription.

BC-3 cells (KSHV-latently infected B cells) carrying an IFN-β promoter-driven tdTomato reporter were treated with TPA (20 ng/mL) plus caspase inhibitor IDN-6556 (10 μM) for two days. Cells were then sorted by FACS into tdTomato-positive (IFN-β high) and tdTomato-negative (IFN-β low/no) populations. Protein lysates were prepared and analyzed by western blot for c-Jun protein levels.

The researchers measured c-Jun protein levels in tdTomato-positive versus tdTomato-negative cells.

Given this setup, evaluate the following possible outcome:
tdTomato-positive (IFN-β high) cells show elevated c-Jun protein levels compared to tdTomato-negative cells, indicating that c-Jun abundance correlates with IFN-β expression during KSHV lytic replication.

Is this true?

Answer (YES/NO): NO